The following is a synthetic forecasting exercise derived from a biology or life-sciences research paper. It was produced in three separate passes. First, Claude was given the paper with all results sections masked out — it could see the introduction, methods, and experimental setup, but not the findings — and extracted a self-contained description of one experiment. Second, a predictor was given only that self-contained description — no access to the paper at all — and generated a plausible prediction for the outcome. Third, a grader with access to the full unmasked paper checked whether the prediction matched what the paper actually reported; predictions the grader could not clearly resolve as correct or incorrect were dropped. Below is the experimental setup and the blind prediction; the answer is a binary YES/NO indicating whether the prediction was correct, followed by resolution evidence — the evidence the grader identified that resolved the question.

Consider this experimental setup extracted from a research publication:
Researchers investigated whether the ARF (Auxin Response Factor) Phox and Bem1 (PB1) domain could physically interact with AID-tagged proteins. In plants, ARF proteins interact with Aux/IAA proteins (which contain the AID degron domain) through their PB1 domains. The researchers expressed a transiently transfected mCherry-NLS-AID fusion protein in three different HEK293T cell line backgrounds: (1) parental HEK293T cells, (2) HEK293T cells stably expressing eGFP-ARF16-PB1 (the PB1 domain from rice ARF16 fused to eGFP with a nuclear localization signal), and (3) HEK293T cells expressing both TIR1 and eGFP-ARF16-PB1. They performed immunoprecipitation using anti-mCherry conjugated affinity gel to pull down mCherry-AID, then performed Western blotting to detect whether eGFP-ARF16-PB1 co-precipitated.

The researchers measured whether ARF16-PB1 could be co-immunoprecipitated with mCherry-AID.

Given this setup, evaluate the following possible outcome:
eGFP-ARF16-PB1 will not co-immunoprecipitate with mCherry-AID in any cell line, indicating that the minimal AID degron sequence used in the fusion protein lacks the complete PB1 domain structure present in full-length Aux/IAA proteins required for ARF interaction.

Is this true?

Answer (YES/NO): NO